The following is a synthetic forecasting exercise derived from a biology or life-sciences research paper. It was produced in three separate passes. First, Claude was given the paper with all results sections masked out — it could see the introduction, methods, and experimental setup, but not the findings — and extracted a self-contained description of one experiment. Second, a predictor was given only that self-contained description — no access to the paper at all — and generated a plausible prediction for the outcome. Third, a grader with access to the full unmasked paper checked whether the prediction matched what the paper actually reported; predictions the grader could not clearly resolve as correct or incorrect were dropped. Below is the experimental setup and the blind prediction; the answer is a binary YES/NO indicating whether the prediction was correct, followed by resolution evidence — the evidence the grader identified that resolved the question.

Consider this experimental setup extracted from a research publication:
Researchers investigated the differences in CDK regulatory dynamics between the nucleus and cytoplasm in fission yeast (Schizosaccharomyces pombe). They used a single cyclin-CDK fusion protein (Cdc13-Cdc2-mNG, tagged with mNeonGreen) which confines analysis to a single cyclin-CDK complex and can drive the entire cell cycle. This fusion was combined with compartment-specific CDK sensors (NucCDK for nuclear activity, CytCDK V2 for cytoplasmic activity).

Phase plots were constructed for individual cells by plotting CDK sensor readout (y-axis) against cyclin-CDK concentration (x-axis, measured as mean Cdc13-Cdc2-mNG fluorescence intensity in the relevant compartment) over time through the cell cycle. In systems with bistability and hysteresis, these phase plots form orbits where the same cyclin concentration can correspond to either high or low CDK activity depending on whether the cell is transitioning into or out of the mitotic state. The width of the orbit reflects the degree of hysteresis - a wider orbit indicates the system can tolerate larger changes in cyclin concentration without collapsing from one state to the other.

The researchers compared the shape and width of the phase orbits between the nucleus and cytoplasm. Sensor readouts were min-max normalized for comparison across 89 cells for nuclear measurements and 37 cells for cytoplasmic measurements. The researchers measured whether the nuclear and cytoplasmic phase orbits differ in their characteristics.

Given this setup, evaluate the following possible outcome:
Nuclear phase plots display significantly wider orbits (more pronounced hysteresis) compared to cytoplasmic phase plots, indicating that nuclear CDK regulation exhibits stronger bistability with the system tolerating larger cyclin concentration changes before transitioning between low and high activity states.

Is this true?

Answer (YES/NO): YES